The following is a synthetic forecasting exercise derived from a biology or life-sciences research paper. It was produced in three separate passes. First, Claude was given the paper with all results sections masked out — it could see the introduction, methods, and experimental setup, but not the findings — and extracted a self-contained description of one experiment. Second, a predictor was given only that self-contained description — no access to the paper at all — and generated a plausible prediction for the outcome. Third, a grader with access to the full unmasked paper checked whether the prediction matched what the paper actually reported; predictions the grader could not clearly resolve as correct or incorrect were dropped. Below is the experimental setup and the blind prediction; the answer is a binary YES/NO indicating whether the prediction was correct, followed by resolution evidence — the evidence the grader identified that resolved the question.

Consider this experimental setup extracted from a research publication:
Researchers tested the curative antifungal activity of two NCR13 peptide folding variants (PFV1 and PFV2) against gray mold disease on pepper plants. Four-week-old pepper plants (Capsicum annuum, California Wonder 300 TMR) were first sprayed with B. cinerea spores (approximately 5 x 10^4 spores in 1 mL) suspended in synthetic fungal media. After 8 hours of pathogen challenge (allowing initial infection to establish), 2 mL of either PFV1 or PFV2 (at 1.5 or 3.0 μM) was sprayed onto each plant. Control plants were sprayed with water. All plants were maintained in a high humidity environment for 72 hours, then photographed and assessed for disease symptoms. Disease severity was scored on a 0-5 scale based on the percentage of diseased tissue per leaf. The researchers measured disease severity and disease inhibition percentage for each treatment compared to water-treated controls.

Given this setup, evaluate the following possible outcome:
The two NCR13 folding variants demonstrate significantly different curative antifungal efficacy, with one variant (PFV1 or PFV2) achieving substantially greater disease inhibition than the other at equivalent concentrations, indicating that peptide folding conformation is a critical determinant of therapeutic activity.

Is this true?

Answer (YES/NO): YES